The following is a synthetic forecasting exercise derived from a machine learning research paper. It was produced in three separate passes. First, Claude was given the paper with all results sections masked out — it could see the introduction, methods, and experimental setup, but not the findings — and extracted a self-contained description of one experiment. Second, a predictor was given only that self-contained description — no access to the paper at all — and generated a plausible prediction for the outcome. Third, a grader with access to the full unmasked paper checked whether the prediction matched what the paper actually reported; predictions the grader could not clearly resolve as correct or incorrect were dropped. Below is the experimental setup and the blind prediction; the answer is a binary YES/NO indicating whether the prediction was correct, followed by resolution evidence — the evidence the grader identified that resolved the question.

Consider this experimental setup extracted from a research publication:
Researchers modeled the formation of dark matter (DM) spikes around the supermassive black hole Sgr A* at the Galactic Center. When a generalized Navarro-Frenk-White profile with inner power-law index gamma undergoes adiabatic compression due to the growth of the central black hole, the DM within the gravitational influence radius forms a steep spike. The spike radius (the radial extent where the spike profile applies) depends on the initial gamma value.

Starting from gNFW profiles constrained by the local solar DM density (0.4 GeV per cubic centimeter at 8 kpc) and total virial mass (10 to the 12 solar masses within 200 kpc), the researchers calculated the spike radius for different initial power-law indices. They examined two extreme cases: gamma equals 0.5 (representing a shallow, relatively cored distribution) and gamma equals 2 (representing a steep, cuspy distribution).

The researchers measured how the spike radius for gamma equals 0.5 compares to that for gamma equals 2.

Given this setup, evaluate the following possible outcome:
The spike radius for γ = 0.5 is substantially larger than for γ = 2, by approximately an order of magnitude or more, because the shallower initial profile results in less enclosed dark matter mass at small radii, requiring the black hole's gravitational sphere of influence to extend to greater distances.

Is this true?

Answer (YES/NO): YES